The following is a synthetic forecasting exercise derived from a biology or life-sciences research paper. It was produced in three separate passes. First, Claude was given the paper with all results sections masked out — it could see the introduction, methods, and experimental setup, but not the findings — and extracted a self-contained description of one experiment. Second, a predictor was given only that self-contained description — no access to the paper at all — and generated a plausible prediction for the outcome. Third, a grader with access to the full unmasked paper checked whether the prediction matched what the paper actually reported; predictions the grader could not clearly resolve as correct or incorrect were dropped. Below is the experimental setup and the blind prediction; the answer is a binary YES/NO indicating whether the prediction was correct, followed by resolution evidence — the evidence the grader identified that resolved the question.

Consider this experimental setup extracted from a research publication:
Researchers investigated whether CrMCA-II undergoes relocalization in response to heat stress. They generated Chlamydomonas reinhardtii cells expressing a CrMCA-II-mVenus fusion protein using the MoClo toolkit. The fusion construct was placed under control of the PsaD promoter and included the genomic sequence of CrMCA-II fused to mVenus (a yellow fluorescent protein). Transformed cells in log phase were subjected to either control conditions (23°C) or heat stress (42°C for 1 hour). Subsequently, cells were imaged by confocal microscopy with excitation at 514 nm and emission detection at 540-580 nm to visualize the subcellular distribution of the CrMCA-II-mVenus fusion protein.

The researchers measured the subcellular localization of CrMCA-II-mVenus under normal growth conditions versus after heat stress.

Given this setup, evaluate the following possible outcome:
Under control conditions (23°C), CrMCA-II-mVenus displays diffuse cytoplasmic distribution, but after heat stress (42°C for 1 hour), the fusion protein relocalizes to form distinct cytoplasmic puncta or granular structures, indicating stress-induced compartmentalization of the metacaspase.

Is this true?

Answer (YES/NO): NO